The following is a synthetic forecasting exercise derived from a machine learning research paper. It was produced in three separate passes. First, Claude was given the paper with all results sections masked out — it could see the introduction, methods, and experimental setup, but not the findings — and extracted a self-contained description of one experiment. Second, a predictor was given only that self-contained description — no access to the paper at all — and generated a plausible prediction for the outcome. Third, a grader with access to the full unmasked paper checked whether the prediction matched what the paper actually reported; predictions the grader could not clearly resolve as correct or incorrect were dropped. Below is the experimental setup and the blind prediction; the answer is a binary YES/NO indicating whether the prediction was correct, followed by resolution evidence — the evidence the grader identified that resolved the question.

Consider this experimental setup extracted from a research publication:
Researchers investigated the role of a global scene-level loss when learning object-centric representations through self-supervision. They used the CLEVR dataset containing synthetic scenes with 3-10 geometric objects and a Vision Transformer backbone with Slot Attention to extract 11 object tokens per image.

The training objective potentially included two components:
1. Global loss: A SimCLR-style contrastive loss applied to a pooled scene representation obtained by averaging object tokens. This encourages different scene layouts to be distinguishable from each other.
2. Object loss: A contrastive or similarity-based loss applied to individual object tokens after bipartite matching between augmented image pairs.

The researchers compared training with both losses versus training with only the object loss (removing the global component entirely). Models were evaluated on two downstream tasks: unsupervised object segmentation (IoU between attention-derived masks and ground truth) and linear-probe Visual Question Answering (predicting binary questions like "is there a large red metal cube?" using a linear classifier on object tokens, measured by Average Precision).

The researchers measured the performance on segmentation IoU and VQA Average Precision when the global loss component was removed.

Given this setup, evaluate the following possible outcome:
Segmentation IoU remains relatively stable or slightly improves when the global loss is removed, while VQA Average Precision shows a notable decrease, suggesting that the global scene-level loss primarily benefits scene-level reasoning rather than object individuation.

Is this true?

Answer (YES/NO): NO